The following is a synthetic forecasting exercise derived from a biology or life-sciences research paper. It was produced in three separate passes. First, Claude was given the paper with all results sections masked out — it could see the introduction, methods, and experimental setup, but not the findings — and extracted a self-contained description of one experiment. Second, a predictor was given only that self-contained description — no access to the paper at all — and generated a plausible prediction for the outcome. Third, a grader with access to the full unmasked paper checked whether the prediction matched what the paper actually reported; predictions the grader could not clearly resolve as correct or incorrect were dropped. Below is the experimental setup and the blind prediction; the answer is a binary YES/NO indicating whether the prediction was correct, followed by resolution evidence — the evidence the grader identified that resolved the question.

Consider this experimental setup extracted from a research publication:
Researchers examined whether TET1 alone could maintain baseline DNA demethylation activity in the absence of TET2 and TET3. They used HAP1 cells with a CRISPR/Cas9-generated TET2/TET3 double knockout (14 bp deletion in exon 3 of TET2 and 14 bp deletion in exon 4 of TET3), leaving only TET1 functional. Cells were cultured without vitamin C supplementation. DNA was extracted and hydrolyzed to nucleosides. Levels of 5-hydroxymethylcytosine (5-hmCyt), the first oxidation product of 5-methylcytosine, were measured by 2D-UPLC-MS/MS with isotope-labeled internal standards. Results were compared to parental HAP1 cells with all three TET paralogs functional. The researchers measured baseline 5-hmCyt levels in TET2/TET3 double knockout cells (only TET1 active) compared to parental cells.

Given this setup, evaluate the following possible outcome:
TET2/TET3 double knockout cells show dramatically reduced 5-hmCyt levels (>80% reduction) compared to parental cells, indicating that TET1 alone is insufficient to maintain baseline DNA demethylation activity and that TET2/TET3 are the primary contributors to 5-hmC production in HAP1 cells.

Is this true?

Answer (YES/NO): NO